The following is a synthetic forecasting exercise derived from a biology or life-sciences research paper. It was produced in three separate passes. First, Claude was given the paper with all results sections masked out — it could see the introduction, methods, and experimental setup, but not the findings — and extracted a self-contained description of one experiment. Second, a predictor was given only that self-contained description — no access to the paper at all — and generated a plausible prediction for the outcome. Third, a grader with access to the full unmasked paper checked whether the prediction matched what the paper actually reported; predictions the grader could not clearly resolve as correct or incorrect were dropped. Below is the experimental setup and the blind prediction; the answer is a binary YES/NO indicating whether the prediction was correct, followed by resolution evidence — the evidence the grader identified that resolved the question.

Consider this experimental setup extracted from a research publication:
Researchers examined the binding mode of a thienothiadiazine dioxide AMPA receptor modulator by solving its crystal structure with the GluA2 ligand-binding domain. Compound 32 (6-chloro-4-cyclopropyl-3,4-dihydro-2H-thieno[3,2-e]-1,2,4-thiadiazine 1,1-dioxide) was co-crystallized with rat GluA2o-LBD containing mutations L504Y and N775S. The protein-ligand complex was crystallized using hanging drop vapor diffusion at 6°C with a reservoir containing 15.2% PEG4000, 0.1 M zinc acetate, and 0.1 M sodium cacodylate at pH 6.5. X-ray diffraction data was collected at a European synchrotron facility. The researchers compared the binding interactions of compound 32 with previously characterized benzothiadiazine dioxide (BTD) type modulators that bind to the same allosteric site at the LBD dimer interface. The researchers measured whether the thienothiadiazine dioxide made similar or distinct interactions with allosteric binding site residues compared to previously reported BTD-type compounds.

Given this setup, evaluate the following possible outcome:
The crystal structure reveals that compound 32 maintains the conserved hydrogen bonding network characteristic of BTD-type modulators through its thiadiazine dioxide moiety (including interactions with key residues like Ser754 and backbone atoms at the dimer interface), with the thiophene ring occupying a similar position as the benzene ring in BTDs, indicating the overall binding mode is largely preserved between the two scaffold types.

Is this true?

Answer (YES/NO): NO